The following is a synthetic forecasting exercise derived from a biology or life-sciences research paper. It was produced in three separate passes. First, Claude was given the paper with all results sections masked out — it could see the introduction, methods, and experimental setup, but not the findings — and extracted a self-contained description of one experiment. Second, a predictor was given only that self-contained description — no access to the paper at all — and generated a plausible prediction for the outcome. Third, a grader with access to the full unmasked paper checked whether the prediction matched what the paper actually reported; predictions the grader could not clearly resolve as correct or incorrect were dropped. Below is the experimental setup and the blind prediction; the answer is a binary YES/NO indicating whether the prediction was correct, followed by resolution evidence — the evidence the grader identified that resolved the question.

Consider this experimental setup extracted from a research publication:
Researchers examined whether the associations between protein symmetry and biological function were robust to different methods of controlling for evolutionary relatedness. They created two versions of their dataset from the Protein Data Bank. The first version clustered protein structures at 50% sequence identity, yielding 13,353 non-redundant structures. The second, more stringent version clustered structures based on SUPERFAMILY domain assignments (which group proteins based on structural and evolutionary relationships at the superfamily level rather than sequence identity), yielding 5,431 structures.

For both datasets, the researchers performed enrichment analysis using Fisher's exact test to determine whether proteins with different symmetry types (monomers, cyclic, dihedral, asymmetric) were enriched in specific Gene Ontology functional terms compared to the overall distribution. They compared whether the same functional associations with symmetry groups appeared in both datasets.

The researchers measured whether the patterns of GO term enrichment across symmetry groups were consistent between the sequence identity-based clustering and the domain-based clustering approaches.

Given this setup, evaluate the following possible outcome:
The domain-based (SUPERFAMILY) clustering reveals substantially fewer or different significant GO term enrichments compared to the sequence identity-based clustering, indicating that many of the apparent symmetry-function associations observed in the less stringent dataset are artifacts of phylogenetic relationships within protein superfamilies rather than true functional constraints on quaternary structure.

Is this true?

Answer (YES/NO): NO